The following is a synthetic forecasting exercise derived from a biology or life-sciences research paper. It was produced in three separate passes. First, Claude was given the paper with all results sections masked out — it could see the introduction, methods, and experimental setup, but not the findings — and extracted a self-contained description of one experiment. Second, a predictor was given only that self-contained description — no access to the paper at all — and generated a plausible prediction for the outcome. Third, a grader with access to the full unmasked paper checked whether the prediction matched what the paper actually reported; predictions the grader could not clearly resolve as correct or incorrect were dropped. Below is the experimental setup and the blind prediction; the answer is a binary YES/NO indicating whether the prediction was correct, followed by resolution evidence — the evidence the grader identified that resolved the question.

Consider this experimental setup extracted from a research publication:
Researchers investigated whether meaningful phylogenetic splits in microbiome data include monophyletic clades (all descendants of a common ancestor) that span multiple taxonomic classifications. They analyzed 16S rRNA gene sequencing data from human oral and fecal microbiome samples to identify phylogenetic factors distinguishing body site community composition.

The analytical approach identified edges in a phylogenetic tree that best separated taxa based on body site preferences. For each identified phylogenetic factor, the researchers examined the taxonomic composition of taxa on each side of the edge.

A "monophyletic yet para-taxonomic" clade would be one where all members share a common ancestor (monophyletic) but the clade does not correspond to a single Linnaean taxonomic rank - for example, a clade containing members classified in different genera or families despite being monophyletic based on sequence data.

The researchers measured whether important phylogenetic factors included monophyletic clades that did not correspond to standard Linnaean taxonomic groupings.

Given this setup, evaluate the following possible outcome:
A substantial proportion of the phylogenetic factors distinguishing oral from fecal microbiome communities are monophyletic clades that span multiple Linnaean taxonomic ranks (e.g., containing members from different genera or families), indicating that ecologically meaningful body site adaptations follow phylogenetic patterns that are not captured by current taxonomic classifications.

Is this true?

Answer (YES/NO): YES